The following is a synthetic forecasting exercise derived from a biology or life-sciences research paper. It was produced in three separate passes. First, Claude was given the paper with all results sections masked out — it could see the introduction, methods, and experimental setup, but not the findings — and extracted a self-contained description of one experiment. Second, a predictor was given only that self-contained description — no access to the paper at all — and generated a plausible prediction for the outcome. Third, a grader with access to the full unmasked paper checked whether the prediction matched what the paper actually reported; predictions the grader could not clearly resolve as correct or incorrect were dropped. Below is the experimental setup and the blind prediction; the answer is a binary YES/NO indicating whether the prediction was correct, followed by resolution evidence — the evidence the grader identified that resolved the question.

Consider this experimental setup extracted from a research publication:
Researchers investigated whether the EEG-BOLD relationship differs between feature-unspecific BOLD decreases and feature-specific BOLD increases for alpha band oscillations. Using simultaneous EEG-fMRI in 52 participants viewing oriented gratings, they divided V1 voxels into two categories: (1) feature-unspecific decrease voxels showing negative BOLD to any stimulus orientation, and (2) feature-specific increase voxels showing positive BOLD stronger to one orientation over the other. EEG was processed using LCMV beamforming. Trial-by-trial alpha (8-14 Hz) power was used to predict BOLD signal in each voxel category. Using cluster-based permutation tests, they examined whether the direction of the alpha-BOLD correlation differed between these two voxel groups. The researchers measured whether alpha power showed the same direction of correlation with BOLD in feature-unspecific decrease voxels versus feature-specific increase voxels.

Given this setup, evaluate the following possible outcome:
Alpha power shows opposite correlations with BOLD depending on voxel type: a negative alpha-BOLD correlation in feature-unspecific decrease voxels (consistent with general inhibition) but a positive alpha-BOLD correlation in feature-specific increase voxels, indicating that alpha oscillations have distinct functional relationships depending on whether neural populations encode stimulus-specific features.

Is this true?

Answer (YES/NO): NO